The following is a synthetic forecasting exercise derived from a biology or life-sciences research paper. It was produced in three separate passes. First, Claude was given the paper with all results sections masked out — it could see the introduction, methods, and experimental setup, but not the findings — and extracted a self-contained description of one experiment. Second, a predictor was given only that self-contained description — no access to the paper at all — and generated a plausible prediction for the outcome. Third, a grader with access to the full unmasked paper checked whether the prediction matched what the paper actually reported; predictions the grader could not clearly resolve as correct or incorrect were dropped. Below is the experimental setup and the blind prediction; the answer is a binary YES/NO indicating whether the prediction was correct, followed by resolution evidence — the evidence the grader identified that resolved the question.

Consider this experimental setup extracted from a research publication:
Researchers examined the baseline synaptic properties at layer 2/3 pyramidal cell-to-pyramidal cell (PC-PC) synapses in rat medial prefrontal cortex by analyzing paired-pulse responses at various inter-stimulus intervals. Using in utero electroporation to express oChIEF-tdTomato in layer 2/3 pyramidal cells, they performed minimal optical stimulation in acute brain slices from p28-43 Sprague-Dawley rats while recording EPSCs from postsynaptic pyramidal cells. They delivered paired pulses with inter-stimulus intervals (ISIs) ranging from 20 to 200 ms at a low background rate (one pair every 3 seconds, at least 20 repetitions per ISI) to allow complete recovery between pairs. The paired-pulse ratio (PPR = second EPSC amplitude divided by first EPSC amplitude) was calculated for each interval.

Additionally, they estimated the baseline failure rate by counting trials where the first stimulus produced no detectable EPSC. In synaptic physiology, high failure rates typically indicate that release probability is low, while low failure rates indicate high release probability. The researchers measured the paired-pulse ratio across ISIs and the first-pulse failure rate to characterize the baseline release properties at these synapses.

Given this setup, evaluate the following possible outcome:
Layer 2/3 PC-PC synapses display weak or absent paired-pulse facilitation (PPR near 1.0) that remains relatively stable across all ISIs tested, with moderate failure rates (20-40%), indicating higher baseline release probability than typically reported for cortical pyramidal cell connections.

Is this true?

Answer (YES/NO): NO